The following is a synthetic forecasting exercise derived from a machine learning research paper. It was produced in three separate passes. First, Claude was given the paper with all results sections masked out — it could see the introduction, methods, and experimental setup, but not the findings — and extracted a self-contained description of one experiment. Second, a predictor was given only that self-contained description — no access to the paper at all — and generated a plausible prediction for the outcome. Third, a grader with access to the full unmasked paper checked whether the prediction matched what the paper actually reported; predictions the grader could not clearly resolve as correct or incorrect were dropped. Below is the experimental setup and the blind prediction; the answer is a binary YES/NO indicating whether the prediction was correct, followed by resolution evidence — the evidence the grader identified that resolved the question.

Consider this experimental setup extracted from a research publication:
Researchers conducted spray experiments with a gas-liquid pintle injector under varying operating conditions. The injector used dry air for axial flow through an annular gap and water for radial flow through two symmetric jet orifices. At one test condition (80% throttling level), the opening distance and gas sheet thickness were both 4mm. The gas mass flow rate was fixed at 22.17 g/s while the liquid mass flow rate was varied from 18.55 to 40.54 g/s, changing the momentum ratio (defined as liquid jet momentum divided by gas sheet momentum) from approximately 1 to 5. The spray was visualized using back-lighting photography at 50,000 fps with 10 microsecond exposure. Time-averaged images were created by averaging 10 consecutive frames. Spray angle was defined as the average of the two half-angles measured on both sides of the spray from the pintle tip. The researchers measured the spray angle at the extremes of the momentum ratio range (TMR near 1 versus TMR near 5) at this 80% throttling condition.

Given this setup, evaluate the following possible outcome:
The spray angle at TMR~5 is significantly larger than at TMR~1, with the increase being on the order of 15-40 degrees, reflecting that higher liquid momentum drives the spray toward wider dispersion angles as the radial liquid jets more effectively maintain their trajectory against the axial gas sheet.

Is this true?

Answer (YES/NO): NO